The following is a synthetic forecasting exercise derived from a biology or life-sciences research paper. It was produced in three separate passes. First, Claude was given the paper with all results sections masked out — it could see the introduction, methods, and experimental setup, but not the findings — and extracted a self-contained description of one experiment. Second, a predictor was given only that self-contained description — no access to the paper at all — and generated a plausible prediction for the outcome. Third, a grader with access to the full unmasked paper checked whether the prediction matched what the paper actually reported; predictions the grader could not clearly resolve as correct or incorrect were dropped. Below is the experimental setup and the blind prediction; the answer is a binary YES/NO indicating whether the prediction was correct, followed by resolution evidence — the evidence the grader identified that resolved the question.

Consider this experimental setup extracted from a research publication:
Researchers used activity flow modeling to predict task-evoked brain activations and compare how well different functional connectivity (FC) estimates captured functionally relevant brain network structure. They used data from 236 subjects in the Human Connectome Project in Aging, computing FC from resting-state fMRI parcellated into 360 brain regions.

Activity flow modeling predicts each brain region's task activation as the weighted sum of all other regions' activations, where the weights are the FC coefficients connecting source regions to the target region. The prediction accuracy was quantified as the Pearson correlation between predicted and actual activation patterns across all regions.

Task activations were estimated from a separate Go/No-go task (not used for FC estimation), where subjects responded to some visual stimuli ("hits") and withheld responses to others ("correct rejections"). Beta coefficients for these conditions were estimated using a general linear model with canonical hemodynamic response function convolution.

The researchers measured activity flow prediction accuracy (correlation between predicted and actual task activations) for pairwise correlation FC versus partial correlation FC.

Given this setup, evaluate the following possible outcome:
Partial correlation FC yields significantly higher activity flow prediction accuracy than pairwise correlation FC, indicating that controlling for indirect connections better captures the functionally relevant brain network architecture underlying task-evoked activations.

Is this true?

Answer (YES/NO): YES